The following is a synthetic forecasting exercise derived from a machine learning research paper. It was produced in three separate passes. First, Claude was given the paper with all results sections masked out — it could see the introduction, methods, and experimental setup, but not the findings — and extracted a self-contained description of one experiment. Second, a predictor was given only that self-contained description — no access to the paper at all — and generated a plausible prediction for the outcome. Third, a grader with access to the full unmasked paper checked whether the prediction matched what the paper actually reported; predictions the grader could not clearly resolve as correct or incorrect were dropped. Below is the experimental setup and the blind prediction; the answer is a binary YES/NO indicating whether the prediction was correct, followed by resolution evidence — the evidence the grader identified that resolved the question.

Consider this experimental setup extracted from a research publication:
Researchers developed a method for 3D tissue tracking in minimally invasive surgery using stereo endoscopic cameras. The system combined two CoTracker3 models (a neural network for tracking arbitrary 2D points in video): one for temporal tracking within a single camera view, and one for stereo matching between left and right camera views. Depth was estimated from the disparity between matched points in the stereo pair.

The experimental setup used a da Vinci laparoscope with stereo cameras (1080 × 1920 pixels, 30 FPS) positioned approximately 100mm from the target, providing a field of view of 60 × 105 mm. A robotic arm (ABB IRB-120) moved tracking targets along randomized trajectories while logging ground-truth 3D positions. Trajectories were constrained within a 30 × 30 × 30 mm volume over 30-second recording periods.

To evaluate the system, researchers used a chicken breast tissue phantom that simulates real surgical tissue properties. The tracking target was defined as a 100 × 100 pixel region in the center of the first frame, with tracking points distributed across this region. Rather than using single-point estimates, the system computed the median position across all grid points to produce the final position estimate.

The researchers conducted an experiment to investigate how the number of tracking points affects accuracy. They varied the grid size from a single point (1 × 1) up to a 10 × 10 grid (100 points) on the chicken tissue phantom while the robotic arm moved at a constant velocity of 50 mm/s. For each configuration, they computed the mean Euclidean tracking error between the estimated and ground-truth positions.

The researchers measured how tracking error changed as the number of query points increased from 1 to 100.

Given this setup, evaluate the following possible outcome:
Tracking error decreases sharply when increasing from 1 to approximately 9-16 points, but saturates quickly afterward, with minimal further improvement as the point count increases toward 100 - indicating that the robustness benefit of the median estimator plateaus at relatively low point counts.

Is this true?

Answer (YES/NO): NO